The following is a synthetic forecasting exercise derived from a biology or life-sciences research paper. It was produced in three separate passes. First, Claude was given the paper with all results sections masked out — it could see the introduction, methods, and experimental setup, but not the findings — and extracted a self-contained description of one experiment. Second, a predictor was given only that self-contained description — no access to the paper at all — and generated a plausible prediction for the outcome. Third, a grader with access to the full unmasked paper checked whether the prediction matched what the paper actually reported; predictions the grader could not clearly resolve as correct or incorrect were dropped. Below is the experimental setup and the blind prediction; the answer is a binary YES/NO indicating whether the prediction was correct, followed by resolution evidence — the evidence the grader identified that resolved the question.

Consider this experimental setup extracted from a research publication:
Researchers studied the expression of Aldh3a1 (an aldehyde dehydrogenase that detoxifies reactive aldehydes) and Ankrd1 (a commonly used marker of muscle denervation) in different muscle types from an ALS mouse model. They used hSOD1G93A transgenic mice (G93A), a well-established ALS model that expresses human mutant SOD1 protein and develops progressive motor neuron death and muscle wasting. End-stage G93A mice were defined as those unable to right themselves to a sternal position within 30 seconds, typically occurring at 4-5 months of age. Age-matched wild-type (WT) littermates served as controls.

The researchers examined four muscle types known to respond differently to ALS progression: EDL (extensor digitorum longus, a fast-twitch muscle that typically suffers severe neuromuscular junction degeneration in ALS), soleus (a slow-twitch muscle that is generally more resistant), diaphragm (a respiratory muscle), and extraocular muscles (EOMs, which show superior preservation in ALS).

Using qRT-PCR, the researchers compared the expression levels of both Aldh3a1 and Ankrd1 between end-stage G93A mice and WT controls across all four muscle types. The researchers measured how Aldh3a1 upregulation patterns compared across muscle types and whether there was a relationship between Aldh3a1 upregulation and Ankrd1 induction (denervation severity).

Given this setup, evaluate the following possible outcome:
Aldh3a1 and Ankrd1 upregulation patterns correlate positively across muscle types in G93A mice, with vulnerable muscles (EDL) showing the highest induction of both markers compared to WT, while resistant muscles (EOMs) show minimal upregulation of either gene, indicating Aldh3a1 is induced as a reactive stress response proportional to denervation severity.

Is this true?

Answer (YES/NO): NO